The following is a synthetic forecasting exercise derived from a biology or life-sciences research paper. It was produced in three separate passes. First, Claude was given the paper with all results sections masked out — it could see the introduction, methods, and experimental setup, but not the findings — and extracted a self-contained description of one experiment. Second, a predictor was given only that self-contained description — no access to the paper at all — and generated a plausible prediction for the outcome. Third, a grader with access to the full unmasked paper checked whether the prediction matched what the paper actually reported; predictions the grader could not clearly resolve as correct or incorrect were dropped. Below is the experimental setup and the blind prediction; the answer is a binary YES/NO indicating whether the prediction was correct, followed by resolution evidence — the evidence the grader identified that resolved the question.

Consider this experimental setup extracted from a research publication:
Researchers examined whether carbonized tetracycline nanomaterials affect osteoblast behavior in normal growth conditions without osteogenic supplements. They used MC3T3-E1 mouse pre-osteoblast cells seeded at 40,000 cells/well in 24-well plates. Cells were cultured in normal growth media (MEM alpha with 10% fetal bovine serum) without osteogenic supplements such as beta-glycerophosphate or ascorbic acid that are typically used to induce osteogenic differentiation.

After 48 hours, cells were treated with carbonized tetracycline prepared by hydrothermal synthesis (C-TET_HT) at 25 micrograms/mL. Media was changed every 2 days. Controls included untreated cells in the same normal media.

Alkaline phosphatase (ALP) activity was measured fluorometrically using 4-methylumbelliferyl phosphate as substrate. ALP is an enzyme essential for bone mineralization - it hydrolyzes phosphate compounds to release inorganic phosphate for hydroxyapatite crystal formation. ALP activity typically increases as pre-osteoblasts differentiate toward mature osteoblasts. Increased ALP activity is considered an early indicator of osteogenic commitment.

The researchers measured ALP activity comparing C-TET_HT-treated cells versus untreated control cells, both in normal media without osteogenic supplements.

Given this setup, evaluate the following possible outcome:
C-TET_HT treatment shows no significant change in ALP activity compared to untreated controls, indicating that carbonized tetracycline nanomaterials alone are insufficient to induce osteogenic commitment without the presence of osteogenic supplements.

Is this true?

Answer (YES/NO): YES